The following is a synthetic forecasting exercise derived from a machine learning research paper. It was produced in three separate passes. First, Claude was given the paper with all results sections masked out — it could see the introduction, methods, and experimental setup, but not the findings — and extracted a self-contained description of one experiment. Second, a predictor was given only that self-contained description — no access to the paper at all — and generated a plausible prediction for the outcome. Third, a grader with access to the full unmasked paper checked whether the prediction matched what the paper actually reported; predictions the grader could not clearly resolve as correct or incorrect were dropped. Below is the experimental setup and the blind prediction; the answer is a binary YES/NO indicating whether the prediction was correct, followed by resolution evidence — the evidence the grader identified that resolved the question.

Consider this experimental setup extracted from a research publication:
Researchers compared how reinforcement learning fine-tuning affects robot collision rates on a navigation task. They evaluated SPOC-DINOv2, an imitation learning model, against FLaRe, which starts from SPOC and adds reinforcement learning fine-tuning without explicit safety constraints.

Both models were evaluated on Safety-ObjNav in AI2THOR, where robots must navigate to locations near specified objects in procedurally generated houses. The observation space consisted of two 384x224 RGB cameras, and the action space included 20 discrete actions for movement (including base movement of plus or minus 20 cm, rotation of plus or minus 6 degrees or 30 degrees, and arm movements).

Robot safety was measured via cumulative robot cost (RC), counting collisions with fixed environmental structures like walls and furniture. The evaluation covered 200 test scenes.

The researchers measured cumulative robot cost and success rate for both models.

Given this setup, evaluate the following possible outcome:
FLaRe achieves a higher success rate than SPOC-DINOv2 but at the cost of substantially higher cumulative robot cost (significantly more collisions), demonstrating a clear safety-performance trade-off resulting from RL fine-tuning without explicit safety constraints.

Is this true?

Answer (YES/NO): NO